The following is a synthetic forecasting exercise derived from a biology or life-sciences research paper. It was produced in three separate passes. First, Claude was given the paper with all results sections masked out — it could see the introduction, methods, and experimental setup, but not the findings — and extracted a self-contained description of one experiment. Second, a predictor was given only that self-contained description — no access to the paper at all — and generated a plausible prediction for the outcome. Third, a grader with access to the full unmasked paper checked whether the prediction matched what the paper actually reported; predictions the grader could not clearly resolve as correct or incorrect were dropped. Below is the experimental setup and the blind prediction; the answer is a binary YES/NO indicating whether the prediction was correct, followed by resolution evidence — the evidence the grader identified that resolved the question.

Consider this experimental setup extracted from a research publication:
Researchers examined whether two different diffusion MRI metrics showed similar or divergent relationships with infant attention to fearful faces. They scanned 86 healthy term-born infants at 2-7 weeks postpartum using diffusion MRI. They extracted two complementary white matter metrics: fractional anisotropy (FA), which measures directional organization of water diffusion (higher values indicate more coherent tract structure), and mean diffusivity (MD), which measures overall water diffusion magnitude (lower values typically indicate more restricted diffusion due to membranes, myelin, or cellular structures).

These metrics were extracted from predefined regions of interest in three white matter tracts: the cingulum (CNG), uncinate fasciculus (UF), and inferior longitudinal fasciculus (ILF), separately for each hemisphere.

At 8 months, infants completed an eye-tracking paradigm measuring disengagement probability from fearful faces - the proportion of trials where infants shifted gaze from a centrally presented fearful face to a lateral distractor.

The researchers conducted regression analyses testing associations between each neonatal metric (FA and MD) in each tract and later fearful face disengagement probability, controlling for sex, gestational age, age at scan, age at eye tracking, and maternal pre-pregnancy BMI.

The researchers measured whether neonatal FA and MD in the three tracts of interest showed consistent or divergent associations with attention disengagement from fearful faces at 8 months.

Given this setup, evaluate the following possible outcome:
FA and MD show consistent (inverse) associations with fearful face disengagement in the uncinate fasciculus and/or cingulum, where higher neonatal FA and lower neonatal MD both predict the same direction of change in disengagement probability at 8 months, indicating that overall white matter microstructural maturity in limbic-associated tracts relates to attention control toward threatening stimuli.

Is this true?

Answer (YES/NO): NO